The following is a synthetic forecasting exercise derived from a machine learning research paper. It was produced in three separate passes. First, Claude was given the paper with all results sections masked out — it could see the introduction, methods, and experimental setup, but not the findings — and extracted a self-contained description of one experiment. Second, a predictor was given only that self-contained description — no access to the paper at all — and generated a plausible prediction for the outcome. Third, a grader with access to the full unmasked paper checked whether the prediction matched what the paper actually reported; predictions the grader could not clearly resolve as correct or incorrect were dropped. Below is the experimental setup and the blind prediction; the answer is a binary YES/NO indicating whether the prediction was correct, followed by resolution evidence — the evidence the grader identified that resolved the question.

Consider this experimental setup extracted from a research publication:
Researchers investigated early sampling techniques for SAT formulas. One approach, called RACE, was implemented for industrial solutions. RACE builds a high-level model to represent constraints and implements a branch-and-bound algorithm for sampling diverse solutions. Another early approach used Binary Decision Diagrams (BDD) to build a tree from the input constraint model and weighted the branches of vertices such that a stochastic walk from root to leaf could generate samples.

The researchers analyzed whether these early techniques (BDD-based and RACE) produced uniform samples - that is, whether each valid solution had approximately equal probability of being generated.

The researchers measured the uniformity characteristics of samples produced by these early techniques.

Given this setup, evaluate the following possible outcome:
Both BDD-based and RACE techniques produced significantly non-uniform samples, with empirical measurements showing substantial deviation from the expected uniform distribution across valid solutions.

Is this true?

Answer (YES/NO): NO